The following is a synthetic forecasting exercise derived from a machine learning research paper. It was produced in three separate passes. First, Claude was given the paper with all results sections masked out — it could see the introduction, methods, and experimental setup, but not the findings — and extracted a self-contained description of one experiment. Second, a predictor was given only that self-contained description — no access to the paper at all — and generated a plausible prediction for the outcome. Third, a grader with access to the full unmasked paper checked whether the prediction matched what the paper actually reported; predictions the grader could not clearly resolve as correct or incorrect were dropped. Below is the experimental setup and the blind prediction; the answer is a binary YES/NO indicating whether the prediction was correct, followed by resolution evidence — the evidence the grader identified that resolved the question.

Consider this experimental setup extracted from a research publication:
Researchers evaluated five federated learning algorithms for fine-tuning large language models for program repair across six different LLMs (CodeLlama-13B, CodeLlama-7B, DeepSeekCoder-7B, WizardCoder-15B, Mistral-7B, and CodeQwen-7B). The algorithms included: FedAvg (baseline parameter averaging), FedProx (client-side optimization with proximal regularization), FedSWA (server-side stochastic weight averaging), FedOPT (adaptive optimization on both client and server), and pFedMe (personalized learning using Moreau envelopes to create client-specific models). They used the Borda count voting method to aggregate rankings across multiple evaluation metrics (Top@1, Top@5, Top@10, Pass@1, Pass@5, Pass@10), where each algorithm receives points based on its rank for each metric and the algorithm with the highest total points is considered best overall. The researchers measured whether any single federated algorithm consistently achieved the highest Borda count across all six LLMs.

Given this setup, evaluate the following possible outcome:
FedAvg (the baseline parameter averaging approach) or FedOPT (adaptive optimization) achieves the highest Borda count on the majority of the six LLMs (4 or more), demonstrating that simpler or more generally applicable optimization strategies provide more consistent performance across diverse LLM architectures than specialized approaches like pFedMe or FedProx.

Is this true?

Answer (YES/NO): NO